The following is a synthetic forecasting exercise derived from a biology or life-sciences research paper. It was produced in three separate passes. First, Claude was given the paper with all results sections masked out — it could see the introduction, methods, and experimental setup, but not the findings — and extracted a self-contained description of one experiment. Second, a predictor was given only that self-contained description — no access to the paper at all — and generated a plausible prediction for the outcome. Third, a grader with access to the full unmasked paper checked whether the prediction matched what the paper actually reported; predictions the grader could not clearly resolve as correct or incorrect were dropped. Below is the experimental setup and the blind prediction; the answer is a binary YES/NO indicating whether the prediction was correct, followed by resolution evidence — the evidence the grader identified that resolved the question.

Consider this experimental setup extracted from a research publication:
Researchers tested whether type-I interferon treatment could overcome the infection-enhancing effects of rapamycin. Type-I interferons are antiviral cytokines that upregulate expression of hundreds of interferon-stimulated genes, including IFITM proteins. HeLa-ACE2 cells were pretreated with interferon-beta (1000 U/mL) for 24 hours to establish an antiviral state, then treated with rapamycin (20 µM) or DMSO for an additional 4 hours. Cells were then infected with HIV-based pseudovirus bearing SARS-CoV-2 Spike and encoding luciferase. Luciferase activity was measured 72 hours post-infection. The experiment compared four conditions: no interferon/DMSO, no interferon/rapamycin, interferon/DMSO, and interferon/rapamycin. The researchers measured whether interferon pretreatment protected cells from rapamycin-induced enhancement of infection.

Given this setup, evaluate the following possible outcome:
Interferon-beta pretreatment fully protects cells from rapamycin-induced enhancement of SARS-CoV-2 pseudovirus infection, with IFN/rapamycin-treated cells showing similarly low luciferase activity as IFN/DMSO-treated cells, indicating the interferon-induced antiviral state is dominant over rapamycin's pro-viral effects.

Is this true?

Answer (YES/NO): NO